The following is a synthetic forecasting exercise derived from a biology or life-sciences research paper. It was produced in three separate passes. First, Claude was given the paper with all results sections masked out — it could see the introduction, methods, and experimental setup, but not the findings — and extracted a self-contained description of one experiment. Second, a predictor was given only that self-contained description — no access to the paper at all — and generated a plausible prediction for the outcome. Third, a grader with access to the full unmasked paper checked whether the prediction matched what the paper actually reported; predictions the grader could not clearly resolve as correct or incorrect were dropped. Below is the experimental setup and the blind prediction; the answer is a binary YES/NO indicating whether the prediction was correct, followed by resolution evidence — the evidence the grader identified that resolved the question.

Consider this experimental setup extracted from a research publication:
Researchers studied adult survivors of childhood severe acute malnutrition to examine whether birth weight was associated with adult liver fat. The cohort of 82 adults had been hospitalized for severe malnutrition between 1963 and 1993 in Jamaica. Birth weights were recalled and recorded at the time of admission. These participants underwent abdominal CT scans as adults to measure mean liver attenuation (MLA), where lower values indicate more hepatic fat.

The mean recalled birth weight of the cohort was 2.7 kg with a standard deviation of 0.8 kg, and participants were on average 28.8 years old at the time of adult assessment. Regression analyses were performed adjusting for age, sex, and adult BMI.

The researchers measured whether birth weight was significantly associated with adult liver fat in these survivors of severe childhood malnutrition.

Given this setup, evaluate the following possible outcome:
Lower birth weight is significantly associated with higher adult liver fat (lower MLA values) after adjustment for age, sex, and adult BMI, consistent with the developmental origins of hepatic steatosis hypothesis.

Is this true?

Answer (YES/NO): NO